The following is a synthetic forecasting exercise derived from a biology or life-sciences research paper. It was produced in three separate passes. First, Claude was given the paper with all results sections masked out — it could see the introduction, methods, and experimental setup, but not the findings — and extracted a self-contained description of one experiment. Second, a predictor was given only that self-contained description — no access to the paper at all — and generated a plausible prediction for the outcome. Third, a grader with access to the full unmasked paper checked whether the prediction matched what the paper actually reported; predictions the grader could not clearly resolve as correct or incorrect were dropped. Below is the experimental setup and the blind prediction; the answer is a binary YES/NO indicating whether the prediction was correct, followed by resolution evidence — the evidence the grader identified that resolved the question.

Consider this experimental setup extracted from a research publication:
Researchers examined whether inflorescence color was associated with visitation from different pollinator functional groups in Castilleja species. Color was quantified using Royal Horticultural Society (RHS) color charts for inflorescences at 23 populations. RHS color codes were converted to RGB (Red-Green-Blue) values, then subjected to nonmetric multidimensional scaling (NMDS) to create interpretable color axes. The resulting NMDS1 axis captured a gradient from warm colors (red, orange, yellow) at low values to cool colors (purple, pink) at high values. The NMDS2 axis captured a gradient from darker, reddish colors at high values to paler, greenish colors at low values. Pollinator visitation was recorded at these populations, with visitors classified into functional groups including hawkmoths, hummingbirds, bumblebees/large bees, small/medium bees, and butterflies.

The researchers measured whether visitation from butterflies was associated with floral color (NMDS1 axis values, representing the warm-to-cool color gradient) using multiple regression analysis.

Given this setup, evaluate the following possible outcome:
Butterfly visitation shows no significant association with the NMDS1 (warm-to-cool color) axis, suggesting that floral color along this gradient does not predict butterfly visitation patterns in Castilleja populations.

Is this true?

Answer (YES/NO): YES